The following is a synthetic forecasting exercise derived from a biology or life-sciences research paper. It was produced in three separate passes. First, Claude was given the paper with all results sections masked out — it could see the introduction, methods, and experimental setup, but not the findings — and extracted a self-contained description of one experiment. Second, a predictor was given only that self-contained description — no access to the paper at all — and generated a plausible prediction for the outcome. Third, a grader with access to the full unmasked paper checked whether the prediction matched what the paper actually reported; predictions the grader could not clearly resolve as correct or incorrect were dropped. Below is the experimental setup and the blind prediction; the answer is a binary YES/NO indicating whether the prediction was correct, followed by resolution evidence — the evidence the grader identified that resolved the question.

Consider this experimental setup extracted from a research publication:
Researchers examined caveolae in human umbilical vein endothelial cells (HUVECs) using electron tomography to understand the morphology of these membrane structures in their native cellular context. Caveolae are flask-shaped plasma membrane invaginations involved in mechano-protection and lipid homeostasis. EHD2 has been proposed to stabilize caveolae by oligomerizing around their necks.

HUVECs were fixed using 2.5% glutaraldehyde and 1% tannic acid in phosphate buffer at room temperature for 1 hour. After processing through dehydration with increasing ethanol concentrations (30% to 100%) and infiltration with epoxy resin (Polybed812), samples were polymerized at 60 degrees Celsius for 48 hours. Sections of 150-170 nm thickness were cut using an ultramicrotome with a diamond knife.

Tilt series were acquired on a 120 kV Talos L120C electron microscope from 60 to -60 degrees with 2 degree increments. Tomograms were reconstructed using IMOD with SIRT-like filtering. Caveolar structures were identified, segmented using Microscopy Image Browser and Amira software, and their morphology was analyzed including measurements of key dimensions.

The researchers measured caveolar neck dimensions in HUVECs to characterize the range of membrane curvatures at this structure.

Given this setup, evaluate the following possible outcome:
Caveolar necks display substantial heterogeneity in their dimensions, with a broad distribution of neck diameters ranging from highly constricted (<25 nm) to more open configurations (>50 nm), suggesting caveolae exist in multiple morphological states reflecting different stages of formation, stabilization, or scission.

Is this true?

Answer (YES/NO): NO